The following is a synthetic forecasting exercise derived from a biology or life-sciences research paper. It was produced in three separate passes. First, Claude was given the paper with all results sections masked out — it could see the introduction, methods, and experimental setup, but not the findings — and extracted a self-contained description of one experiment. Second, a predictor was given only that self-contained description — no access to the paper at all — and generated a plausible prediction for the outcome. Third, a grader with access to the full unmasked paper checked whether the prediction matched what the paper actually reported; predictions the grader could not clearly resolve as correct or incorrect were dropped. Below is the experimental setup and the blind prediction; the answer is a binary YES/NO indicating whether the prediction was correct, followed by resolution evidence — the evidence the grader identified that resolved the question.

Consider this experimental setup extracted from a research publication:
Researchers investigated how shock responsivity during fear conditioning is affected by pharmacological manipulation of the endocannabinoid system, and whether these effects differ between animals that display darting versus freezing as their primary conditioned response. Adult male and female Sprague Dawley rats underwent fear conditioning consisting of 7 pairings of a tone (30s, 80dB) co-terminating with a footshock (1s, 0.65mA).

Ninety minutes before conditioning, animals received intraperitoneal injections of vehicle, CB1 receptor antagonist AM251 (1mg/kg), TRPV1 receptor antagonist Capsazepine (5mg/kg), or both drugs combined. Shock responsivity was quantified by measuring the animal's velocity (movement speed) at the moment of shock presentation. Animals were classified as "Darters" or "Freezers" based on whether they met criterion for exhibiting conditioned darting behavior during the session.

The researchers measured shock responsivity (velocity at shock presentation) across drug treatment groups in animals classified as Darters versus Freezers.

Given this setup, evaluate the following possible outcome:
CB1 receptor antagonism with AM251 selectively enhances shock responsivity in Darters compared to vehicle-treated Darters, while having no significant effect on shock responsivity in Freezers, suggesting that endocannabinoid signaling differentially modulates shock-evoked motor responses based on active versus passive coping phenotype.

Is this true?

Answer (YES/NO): NO